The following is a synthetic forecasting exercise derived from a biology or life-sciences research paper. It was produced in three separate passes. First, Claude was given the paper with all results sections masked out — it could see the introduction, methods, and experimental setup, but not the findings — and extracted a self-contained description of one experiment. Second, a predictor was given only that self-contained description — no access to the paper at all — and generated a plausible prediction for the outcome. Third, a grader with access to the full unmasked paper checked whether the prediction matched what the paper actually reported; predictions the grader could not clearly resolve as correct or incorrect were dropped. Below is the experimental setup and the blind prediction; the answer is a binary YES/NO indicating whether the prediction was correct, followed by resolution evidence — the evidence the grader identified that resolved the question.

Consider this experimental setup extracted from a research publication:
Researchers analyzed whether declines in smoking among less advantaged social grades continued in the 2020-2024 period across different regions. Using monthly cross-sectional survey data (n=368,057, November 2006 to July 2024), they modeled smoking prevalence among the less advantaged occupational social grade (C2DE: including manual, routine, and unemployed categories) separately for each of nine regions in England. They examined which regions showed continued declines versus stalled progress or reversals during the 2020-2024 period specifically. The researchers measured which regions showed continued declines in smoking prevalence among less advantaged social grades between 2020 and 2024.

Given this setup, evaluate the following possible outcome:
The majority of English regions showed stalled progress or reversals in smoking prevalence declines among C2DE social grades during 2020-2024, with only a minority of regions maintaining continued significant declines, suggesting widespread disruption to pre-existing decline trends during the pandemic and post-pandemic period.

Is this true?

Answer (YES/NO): YES